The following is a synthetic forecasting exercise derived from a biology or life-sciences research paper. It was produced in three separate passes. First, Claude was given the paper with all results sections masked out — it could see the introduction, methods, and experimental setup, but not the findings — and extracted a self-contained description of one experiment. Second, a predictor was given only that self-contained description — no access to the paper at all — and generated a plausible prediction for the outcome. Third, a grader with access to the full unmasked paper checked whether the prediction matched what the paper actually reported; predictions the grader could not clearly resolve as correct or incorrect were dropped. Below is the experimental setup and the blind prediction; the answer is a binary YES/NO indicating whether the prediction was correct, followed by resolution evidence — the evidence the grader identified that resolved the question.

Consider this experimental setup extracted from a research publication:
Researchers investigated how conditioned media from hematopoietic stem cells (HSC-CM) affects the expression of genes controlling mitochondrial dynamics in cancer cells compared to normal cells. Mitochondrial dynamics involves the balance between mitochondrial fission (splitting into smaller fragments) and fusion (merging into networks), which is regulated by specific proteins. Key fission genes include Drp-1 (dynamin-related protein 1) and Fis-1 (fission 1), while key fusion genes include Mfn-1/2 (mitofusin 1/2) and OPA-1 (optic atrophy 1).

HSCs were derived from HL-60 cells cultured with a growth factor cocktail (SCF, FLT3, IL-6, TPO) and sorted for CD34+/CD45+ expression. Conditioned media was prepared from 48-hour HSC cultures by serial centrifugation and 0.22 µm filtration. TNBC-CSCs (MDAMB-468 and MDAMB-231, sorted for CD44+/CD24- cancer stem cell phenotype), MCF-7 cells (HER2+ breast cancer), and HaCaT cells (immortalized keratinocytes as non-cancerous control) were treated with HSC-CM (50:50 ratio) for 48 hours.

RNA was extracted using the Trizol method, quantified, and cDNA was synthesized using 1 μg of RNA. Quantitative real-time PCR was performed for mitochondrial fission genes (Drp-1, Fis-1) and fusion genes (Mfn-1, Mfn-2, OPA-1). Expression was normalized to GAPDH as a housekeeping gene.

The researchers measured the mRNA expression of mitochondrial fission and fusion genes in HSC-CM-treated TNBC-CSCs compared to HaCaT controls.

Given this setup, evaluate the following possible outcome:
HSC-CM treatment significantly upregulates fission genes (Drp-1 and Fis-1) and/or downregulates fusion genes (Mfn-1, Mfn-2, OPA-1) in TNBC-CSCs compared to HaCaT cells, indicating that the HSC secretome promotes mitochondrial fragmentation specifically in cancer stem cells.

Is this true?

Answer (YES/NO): YES